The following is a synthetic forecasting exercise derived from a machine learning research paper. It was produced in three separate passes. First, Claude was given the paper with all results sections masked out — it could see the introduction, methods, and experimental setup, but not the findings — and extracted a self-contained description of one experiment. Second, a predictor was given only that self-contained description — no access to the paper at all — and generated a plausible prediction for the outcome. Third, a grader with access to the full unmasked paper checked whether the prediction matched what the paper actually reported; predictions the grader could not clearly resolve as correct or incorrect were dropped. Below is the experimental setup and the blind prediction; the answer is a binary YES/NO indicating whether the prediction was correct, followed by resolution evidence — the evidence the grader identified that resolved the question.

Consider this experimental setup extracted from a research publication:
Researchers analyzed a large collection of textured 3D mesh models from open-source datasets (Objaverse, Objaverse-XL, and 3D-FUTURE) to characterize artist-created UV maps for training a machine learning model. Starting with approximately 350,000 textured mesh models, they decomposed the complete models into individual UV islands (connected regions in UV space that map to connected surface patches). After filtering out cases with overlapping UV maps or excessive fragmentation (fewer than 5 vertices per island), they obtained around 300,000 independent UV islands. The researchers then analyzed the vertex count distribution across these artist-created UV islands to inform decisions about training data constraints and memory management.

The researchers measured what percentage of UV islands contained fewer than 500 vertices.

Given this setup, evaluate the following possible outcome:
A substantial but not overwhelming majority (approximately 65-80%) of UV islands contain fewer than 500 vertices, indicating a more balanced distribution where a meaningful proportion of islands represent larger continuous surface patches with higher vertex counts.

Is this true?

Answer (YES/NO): NO